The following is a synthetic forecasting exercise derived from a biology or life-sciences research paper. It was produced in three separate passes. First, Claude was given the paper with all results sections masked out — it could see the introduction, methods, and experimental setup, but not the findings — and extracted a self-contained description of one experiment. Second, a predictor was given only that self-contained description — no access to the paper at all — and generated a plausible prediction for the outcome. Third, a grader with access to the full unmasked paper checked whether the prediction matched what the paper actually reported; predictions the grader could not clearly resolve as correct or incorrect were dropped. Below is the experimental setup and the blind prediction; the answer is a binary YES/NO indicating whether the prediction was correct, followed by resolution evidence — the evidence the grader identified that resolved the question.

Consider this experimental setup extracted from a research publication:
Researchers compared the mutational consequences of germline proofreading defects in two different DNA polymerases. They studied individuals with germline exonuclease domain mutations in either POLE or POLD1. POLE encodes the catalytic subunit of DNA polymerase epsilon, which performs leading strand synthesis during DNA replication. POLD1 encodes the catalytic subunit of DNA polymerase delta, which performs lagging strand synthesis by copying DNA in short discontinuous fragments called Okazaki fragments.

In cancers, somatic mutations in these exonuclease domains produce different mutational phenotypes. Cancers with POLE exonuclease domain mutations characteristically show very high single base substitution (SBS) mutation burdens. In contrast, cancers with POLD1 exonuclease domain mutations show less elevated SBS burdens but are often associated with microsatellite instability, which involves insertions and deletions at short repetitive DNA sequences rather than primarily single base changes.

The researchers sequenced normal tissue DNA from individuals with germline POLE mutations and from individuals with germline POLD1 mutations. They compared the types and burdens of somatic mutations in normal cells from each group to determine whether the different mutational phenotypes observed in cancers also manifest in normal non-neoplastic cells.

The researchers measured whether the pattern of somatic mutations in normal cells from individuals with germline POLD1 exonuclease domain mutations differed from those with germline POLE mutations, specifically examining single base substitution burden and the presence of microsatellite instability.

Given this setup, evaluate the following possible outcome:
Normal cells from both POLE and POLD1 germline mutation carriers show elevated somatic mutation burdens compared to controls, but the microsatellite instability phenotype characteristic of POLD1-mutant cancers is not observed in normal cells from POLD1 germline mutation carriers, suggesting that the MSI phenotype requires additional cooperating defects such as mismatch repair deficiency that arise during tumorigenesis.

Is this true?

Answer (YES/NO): NO